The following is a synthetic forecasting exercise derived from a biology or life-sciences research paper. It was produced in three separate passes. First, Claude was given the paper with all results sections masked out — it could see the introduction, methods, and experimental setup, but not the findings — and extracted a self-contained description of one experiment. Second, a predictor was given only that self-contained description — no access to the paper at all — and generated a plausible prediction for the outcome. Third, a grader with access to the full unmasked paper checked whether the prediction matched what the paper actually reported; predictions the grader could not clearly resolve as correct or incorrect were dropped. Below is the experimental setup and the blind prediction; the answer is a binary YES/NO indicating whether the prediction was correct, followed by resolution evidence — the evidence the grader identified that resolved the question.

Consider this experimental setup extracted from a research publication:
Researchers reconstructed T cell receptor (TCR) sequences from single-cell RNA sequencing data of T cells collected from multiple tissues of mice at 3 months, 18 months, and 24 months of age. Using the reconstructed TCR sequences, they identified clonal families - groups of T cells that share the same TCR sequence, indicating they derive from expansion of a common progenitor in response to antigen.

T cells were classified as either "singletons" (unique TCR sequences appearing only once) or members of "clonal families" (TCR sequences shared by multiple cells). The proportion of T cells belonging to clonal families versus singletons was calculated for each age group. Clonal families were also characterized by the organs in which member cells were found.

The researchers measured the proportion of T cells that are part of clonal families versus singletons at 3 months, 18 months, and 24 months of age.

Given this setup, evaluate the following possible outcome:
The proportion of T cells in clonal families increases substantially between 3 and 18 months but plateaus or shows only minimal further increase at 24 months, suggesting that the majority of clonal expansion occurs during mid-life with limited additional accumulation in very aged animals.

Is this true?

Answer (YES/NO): NO